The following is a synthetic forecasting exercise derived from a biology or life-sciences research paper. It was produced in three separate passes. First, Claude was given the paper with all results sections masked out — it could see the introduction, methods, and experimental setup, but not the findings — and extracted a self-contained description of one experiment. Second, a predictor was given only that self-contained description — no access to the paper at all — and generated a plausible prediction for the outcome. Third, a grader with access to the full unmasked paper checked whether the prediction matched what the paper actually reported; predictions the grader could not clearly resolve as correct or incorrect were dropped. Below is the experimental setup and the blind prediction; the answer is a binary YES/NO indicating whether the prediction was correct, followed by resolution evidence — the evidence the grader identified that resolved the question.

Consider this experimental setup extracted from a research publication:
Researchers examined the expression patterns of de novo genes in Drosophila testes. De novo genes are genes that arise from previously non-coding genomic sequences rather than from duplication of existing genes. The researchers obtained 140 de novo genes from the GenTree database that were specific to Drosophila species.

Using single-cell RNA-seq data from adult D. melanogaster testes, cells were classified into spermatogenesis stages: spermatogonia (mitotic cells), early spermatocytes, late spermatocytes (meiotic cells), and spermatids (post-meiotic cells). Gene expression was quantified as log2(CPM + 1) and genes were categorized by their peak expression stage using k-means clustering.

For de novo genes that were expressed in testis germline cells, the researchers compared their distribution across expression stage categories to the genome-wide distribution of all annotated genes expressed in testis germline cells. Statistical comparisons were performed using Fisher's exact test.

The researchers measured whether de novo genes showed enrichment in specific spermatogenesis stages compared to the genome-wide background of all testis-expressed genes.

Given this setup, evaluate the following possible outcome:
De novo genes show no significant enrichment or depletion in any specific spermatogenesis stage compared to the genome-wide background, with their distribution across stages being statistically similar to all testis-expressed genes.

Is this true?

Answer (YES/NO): NO